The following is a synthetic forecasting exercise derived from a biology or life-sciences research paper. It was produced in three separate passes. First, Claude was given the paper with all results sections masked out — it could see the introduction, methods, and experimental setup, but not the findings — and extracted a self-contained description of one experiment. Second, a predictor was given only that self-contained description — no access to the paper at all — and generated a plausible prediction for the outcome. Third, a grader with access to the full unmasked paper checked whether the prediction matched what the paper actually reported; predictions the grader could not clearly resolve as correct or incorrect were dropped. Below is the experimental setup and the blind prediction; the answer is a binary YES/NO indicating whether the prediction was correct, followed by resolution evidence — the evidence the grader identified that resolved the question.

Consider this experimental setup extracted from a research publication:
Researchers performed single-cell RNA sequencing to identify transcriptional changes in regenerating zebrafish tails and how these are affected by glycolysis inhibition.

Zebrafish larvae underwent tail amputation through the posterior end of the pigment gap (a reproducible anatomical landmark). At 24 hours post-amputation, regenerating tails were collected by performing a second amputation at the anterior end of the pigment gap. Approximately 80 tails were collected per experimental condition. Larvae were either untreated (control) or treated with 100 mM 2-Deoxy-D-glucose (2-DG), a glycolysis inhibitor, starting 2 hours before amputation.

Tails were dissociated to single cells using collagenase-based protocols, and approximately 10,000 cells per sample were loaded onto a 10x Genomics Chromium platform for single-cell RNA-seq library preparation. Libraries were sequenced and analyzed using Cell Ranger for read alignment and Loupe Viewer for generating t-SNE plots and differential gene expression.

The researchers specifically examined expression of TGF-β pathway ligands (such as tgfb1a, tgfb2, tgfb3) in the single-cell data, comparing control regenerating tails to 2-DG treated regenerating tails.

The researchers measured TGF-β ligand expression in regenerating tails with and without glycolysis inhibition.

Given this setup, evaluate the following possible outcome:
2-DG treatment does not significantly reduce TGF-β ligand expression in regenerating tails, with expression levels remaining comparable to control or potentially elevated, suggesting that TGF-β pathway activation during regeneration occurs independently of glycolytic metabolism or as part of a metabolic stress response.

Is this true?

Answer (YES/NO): NO